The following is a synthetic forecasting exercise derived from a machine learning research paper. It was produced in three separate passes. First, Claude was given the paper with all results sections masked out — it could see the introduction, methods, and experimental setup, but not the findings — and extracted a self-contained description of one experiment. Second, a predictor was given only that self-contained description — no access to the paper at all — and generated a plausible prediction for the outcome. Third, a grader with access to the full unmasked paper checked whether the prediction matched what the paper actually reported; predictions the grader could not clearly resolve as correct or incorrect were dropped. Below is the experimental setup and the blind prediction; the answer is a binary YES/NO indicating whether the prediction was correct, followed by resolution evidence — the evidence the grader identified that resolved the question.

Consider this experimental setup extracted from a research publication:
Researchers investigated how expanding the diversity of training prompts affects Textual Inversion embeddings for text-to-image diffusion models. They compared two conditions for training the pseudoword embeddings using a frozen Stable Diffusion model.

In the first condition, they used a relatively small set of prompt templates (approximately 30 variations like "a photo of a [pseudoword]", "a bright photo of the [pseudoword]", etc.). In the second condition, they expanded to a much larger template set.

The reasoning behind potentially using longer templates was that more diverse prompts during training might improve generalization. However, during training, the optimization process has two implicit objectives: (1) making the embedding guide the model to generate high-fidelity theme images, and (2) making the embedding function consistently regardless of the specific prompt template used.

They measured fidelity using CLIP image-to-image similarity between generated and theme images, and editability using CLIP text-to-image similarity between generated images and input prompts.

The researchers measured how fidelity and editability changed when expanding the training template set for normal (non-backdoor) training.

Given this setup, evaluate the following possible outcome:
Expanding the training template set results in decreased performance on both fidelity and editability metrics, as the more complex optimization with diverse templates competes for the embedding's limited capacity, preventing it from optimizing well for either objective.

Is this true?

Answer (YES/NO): NO